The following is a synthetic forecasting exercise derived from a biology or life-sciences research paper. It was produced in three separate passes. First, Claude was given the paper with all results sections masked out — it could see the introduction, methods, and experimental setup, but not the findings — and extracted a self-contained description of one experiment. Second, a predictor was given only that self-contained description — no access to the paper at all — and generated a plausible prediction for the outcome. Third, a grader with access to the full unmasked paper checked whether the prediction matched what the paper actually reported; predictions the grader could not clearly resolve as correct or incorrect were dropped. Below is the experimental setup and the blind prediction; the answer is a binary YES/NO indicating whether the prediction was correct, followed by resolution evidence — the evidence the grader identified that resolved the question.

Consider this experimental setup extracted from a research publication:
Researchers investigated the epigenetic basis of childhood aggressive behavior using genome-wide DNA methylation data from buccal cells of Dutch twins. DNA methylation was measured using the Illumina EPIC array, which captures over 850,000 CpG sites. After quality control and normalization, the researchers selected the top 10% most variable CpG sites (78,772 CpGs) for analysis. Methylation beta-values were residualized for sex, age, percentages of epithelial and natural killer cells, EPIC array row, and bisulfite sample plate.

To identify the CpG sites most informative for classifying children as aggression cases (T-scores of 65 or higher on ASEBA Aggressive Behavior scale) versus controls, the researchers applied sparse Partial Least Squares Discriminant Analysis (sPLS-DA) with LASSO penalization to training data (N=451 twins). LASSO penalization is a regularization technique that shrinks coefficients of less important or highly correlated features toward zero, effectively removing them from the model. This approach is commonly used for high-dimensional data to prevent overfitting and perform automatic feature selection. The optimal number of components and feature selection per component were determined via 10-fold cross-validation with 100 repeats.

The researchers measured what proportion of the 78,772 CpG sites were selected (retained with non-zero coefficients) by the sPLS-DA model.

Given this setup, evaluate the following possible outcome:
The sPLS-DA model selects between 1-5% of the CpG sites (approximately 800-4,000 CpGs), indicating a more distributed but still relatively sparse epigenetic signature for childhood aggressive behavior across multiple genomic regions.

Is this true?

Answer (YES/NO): YES